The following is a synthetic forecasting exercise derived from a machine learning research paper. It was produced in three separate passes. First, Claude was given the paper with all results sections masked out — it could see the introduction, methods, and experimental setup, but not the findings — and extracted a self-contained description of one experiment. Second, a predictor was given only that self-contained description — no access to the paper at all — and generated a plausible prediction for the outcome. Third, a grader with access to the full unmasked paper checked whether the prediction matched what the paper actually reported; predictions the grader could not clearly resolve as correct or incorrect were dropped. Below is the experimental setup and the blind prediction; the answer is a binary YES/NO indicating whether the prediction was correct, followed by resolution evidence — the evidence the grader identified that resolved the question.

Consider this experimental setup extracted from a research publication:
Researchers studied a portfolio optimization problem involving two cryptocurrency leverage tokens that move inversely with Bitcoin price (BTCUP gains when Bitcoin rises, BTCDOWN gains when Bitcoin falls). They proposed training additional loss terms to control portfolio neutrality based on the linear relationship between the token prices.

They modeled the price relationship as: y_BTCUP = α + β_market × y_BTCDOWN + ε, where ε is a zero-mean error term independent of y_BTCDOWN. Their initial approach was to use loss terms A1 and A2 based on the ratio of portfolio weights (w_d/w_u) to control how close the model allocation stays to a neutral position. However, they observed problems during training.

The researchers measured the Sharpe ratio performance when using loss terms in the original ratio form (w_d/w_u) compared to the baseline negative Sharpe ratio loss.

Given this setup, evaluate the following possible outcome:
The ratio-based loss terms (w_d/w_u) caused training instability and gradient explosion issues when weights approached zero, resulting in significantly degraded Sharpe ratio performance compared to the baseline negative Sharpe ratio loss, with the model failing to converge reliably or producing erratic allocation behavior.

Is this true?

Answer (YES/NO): NO